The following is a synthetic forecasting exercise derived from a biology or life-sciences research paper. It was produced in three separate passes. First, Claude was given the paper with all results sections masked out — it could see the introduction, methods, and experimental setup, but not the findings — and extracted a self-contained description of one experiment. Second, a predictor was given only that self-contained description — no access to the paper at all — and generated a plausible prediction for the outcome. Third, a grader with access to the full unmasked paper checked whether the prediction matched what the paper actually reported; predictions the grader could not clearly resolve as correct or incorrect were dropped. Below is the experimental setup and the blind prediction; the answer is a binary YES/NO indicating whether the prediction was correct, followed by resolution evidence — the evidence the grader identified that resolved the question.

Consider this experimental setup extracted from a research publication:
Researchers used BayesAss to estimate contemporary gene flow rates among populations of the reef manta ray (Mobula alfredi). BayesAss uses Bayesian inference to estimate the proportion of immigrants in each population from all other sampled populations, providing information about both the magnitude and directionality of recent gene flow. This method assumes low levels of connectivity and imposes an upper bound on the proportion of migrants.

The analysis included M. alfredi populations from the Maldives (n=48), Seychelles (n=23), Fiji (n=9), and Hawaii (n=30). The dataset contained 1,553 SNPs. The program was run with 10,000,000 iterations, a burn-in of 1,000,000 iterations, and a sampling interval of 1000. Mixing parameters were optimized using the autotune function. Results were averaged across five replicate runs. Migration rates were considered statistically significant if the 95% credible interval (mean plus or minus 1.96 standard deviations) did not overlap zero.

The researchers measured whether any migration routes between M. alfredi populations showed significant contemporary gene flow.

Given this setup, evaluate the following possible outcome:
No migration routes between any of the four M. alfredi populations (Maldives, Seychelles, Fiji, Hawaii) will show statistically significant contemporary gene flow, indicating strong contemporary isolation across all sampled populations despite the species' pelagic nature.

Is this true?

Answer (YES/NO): NO